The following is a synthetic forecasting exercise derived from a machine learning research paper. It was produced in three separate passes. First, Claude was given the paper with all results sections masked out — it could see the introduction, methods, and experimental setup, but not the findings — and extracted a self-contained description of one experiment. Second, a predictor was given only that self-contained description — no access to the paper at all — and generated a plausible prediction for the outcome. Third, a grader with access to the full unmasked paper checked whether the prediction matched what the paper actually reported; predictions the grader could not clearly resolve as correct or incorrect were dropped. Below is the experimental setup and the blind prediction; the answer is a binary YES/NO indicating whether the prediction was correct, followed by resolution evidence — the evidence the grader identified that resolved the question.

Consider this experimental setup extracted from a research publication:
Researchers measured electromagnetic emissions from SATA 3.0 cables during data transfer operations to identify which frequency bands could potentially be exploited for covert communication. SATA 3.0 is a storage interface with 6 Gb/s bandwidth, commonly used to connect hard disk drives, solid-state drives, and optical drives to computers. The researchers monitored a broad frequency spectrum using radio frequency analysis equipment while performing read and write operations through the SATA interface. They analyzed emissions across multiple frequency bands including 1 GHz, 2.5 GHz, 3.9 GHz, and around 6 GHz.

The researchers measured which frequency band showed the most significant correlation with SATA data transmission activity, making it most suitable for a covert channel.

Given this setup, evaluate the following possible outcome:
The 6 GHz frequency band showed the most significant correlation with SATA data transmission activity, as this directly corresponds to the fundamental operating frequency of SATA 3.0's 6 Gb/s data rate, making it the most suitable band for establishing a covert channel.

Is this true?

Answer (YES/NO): YES